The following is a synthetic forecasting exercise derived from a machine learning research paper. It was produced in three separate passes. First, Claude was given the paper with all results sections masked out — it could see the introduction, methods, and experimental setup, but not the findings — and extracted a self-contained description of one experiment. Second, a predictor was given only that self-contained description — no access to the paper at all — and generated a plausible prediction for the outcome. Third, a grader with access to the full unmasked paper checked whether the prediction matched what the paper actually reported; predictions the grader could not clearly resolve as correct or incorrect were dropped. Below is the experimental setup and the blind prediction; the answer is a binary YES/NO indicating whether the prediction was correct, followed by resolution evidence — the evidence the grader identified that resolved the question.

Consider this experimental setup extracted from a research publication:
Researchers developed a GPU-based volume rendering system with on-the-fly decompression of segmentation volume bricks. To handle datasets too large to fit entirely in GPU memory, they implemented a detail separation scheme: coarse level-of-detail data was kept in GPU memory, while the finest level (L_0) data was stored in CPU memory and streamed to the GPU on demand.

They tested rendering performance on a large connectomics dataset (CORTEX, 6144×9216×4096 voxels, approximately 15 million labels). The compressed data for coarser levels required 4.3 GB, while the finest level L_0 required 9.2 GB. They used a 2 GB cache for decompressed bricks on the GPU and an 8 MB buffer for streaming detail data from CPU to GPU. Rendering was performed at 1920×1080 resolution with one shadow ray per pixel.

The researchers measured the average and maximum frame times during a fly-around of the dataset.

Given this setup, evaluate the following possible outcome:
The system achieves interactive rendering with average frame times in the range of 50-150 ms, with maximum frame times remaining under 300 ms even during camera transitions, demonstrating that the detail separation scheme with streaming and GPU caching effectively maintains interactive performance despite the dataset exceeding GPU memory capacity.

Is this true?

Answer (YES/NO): NO